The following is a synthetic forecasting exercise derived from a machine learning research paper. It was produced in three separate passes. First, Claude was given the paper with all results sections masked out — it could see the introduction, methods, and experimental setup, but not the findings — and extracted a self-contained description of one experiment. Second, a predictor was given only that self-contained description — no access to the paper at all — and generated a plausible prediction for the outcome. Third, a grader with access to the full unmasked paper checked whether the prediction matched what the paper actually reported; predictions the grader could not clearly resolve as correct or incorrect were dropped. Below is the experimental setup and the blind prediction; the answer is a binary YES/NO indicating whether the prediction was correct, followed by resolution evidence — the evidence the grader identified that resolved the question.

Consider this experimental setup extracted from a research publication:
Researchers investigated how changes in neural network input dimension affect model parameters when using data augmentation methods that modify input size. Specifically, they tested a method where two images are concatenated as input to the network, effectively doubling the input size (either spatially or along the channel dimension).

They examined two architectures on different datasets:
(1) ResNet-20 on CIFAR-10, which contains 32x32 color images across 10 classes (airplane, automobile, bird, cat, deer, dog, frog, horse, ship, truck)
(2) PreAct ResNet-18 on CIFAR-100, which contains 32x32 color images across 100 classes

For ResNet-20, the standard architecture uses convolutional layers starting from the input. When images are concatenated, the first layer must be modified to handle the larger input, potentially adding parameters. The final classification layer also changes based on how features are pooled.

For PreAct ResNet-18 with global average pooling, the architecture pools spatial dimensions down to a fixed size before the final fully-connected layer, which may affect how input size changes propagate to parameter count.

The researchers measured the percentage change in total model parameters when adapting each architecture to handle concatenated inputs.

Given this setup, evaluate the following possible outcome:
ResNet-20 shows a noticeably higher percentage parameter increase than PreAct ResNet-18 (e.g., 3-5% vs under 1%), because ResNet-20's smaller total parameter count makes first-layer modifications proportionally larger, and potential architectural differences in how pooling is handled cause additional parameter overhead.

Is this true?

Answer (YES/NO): NO